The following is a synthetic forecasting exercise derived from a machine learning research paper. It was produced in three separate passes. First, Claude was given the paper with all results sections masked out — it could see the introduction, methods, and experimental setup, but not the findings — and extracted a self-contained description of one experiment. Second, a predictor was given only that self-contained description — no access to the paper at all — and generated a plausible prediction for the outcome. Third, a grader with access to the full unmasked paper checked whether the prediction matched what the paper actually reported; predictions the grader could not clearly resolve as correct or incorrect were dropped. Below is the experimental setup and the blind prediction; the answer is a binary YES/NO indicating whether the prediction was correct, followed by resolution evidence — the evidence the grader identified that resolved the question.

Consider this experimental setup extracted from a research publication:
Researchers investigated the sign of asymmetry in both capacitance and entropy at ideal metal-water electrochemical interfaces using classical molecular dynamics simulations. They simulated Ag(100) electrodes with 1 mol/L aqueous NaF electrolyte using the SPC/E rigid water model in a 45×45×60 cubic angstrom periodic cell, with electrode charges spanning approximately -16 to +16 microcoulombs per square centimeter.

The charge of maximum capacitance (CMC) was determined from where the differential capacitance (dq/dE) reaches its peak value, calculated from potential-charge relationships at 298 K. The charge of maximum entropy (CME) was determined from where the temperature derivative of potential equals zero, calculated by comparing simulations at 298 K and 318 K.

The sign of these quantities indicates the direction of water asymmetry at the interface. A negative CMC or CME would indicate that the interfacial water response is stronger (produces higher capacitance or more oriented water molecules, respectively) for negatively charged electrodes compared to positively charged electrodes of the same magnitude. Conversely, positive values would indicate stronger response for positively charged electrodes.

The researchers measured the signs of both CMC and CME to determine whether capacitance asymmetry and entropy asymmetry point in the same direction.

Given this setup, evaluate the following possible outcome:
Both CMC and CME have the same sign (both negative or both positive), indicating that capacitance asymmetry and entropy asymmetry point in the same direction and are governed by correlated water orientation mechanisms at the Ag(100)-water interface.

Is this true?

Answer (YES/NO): YES